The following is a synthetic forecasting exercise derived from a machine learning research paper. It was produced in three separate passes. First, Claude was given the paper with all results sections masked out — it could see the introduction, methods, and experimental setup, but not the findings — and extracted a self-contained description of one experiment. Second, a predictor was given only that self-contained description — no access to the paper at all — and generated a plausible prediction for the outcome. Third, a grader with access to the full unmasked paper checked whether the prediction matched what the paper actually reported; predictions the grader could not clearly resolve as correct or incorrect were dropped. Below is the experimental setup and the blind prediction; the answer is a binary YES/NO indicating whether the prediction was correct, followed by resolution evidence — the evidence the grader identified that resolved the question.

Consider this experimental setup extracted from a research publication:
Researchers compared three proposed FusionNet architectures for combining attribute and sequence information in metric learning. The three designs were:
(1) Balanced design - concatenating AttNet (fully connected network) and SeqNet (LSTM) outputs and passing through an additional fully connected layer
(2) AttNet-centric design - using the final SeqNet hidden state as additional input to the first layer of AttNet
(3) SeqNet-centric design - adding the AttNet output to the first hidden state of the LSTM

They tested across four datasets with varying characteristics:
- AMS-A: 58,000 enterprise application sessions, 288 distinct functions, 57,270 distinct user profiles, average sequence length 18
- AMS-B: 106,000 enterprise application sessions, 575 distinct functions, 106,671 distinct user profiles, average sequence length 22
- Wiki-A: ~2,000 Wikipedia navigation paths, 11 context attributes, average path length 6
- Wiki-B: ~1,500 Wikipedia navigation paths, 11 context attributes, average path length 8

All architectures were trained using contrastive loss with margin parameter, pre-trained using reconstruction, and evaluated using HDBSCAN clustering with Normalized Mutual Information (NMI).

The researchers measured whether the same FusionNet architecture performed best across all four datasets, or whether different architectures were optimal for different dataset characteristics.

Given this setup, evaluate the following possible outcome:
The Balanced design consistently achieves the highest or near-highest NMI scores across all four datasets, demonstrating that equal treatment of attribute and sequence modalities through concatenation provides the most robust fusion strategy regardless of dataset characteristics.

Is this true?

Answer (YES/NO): NO